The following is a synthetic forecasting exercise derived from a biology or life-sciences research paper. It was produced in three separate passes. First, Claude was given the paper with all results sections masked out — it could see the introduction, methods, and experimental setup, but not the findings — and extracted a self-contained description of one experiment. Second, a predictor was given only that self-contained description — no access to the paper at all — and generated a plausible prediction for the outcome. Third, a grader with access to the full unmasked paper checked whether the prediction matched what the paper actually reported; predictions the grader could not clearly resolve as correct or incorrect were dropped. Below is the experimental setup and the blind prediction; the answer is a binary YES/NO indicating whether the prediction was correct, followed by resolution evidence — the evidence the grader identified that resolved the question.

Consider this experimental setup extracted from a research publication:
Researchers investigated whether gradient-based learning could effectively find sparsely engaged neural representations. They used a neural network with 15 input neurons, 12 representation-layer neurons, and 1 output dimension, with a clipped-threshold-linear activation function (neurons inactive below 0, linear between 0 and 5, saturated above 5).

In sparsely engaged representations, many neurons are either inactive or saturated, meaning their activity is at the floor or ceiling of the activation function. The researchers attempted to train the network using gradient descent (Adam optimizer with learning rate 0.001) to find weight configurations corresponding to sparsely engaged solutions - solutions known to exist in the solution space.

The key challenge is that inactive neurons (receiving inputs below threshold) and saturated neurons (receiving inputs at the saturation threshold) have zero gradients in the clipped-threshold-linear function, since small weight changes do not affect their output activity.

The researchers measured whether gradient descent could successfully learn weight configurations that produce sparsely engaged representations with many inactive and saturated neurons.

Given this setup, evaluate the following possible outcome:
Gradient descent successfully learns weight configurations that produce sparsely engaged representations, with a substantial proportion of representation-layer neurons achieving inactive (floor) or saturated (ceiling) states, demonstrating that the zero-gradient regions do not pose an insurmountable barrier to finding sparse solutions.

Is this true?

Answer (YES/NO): NO